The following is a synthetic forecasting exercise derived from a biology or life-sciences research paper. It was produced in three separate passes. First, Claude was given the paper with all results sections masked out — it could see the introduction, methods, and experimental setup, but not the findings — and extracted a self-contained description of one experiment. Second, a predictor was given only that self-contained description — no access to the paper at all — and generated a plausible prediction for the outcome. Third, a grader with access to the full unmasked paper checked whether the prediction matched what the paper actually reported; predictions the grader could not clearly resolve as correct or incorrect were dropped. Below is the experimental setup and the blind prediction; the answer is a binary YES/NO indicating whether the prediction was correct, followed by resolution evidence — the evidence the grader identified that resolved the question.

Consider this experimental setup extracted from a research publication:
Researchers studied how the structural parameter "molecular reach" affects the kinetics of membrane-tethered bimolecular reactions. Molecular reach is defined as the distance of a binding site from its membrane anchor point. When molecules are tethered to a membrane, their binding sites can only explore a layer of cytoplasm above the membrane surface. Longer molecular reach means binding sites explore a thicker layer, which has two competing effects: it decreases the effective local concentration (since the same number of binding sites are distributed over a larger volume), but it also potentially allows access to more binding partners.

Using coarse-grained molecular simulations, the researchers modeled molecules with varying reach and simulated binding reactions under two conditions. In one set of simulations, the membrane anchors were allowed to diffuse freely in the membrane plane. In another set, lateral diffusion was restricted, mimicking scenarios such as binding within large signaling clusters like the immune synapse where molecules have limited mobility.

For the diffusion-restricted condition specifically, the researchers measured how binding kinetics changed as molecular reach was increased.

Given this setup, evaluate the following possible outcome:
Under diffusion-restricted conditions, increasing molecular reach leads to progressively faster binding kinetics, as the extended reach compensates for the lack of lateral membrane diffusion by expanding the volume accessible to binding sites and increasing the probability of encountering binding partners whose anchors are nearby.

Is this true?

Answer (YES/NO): NO